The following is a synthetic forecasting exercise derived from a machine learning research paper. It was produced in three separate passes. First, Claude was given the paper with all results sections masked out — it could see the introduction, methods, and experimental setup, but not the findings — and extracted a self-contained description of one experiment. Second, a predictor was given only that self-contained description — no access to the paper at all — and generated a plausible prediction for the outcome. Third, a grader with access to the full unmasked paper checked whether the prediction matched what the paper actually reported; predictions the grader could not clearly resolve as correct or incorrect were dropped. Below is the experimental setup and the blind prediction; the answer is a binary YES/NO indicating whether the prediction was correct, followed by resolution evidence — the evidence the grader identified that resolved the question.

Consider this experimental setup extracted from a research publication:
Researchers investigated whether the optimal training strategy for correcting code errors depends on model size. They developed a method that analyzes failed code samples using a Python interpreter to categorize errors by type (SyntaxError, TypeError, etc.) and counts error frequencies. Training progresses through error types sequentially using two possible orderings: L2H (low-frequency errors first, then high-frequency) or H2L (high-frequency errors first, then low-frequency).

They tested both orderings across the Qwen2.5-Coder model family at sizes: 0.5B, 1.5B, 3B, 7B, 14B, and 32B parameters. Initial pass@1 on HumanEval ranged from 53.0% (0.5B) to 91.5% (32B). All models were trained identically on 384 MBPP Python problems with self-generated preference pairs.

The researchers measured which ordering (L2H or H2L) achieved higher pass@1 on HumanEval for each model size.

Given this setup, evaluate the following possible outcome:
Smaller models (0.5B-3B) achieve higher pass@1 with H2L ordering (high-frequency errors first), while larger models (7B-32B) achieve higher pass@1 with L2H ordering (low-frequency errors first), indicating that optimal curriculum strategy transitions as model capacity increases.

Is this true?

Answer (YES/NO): NO